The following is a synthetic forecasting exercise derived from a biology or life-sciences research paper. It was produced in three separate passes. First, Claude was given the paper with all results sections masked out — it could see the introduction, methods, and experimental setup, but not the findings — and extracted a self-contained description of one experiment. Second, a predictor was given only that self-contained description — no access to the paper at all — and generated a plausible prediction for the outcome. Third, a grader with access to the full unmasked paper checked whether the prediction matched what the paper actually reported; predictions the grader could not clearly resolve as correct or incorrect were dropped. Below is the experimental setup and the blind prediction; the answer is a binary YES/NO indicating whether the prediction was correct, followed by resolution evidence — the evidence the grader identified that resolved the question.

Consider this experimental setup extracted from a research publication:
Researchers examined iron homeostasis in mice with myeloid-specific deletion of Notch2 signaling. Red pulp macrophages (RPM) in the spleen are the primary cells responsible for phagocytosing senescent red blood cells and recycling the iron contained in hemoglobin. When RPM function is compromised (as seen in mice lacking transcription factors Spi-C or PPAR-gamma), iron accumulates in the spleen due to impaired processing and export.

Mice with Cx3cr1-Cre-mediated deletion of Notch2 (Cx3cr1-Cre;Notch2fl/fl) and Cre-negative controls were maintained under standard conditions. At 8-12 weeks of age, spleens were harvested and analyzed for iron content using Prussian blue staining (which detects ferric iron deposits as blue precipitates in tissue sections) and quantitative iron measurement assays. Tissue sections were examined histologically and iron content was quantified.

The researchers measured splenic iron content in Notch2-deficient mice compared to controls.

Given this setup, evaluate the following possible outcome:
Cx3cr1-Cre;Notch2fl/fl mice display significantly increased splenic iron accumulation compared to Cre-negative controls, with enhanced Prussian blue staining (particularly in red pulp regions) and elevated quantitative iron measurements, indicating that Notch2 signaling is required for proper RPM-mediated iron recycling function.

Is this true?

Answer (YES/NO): YES